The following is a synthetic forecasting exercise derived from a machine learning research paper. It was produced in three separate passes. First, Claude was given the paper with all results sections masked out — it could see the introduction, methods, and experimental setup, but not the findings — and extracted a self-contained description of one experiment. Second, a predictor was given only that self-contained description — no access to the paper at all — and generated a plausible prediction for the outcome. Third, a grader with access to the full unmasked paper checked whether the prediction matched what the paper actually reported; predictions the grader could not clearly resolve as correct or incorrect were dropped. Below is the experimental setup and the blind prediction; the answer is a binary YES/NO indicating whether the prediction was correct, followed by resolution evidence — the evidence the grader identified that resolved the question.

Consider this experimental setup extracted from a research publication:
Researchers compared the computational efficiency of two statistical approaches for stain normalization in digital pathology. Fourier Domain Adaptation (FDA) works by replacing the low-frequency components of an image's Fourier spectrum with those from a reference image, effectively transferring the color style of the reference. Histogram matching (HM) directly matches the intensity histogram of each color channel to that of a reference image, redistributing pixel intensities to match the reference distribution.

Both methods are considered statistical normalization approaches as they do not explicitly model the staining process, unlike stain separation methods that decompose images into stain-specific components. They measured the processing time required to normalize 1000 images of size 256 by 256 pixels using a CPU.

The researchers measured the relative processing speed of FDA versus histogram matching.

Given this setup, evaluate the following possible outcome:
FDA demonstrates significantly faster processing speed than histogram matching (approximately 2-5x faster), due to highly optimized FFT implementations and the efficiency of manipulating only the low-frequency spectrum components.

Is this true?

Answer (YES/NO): YES